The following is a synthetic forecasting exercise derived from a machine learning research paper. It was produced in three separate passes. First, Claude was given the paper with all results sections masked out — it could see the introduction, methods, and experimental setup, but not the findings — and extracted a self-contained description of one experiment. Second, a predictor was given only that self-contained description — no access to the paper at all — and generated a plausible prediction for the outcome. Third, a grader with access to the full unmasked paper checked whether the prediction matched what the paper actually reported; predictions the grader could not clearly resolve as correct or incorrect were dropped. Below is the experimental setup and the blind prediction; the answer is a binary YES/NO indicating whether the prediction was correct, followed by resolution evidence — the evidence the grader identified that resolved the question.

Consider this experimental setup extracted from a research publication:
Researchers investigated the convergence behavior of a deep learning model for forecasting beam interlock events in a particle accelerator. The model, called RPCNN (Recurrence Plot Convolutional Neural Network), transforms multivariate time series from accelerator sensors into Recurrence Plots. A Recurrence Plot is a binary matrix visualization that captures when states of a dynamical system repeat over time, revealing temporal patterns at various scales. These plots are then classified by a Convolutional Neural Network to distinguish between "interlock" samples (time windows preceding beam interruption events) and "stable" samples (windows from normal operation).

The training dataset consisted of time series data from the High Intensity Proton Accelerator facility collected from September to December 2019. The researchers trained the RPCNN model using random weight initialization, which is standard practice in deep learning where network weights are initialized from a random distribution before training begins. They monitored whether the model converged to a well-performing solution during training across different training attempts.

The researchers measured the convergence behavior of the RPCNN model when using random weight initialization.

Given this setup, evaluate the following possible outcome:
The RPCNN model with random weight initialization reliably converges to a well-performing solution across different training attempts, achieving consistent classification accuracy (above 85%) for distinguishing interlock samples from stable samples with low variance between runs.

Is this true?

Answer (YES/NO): NO